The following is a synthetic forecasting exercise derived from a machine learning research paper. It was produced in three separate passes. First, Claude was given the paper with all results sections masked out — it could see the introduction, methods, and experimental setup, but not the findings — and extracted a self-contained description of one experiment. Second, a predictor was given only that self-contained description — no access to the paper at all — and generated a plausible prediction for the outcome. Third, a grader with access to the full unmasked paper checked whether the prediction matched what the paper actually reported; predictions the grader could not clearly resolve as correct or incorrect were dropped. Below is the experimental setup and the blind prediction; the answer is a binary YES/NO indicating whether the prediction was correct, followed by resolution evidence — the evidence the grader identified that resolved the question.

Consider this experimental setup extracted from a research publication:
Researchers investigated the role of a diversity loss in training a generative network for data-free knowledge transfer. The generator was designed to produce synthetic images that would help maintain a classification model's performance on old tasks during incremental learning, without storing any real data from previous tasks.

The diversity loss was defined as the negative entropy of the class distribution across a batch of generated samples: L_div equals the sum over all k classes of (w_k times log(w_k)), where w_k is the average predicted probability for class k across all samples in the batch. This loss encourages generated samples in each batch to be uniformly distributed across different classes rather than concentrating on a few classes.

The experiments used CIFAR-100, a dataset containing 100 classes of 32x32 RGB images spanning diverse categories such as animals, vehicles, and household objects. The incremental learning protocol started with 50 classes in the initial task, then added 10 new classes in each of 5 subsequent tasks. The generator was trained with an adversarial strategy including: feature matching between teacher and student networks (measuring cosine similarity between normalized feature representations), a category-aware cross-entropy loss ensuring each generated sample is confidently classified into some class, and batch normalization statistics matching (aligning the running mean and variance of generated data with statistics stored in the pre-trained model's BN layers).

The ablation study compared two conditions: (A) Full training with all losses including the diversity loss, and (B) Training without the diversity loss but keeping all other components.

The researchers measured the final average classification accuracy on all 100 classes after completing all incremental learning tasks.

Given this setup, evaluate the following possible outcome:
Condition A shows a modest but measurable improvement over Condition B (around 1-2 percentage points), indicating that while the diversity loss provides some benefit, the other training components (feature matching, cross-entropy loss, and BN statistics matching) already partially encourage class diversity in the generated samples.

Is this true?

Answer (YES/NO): NO